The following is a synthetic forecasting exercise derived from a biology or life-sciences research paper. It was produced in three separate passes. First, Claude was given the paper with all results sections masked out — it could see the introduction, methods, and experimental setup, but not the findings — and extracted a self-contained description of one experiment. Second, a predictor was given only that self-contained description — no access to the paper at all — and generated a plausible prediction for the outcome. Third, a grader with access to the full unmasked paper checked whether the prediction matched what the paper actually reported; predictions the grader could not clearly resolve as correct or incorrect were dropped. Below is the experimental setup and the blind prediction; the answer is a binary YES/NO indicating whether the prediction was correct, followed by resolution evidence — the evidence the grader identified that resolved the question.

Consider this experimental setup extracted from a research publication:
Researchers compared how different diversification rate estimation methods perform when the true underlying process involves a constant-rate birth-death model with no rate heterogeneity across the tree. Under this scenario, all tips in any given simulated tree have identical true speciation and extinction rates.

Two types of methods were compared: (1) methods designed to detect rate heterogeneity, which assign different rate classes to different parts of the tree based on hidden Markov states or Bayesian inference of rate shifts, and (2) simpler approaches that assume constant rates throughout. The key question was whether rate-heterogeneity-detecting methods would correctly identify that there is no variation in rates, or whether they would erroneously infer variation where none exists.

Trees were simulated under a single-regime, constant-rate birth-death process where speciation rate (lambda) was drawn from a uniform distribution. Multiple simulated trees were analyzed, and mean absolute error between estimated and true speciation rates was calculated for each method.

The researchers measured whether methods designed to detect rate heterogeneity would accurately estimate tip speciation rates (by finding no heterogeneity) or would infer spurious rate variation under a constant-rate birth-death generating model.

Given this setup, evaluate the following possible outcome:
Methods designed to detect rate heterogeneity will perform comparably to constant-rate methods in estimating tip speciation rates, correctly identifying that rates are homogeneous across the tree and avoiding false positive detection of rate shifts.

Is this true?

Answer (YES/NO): NO